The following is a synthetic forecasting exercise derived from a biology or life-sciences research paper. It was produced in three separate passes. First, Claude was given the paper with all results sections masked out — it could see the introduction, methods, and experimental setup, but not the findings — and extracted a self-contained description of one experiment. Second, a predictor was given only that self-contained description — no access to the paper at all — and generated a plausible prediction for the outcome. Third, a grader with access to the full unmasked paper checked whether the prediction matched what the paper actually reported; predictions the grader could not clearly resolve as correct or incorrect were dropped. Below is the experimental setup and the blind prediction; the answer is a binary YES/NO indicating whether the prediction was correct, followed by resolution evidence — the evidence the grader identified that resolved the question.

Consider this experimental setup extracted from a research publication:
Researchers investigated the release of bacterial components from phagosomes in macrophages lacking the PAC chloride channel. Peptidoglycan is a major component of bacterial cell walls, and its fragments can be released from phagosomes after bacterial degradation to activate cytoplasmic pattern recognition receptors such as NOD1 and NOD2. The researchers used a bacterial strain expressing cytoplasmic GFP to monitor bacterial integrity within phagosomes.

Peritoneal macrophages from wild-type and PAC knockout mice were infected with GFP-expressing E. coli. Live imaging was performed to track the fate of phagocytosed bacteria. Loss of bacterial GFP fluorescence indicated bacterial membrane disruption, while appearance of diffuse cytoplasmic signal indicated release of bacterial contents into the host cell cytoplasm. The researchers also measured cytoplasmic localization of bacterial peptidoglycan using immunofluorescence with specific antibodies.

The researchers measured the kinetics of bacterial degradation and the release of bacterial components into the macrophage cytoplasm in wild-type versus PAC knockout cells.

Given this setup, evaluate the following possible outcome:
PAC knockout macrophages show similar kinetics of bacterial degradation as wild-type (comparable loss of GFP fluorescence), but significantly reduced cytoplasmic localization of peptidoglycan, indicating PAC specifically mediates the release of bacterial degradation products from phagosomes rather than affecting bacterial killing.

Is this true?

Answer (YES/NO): NO